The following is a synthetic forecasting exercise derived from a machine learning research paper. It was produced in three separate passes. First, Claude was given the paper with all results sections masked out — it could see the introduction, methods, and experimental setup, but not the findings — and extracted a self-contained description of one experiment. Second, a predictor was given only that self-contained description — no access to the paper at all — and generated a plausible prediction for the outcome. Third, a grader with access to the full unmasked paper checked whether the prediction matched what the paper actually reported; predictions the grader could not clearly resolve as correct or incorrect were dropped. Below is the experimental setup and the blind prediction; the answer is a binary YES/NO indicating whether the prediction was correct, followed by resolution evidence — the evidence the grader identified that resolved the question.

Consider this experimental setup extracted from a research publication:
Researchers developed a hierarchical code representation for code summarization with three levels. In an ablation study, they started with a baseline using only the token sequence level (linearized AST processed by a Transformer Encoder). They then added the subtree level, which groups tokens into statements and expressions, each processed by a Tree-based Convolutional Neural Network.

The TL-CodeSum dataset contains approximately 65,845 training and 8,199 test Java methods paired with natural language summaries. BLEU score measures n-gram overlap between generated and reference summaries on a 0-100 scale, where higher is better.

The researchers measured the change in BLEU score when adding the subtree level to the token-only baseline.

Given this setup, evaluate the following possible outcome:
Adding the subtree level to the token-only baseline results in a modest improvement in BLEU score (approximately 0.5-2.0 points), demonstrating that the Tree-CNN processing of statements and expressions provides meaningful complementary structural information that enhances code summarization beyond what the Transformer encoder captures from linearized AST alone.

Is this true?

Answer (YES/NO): NO